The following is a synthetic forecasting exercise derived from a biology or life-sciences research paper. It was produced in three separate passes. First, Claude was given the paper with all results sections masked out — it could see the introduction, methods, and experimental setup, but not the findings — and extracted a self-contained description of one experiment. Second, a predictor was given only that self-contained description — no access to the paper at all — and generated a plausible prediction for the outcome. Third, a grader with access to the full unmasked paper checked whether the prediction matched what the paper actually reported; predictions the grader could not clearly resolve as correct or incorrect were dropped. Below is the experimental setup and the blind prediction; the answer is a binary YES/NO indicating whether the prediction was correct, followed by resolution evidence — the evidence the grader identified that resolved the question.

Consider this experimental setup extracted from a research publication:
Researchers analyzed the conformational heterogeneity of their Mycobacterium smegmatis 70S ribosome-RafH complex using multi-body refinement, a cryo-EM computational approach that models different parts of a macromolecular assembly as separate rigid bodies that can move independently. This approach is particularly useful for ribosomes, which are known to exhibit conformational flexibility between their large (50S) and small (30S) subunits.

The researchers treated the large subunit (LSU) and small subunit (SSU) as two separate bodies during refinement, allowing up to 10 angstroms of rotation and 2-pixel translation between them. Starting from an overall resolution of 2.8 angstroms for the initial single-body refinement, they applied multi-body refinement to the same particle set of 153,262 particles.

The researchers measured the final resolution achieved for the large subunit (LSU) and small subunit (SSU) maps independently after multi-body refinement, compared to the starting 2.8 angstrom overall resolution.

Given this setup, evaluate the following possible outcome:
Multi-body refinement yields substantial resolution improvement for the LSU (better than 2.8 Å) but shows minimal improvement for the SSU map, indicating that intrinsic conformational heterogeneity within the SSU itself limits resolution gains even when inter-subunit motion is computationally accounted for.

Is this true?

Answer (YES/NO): NO